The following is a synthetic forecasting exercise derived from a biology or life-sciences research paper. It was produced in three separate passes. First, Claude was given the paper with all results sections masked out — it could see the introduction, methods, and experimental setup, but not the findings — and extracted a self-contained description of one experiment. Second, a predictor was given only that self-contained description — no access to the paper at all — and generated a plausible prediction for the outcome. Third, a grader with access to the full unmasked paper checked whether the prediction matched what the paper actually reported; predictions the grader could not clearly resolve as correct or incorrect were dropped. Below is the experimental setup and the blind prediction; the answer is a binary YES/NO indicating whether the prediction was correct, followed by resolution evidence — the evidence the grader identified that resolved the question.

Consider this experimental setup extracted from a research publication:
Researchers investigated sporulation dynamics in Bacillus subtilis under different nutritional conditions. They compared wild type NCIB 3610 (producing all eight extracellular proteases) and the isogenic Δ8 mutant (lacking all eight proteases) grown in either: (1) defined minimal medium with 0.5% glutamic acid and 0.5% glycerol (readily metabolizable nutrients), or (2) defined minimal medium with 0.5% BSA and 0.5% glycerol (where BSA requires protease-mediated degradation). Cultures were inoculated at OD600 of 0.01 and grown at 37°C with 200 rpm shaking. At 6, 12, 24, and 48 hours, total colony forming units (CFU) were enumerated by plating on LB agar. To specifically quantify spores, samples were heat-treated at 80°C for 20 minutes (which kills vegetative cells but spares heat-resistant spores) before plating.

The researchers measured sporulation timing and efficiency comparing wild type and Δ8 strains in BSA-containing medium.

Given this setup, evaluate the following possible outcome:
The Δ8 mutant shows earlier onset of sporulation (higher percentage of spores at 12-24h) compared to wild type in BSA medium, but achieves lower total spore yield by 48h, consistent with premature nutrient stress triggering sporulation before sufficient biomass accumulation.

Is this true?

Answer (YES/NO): NO